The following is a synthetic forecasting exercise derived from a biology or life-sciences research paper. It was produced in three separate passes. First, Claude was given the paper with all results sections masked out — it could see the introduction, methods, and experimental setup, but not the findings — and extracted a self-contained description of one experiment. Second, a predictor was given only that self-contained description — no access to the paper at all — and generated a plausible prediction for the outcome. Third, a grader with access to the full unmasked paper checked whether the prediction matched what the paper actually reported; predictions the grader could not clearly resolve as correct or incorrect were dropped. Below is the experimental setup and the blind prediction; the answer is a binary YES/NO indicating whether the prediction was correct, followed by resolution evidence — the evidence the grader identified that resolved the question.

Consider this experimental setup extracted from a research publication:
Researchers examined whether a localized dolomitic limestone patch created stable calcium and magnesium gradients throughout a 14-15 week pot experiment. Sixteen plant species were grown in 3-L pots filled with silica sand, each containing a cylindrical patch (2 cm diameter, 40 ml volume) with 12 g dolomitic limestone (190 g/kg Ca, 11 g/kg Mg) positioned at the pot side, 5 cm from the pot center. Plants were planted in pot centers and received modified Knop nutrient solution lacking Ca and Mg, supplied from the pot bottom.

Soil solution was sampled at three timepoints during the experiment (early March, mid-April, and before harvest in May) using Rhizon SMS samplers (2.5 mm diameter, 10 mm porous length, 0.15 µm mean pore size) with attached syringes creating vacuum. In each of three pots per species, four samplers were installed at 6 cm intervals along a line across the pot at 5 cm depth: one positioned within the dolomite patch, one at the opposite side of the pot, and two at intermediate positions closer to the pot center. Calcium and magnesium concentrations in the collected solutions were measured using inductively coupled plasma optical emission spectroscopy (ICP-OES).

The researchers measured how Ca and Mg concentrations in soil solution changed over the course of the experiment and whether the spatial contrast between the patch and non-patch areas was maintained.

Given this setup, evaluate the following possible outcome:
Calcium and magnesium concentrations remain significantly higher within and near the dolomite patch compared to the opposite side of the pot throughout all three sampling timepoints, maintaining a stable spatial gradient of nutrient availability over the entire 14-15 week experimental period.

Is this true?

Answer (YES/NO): YES